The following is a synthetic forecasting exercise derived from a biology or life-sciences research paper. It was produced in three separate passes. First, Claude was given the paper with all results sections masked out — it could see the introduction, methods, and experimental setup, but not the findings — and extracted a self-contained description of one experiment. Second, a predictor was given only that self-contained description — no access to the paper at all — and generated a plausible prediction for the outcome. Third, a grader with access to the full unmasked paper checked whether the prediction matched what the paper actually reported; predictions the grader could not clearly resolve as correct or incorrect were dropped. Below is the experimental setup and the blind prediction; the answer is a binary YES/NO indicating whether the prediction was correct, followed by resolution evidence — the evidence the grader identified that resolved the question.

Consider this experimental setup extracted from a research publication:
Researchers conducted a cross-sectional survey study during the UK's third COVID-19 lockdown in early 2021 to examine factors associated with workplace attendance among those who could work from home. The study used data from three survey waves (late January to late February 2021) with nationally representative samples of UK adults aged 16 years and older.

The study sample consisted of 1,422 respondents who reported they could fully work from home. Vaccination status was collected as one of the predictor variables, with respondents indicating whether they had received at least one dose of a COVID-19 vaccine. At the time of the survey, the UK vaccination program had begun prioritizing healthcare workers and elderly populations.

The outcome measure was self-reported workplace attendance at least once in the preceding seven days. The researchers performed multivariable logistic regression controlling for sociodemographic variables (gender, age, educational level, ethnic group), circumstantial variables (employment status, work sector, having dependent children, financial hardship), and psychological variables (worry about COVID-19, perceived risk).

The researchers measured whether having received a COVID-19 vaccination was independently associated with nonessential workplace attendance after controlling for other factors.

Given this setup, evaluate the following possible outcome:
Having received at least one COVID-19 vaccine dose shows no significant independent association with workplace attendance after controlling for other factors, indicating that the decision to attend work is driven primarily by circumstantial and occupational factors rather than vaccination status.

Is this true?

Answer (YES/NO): NO